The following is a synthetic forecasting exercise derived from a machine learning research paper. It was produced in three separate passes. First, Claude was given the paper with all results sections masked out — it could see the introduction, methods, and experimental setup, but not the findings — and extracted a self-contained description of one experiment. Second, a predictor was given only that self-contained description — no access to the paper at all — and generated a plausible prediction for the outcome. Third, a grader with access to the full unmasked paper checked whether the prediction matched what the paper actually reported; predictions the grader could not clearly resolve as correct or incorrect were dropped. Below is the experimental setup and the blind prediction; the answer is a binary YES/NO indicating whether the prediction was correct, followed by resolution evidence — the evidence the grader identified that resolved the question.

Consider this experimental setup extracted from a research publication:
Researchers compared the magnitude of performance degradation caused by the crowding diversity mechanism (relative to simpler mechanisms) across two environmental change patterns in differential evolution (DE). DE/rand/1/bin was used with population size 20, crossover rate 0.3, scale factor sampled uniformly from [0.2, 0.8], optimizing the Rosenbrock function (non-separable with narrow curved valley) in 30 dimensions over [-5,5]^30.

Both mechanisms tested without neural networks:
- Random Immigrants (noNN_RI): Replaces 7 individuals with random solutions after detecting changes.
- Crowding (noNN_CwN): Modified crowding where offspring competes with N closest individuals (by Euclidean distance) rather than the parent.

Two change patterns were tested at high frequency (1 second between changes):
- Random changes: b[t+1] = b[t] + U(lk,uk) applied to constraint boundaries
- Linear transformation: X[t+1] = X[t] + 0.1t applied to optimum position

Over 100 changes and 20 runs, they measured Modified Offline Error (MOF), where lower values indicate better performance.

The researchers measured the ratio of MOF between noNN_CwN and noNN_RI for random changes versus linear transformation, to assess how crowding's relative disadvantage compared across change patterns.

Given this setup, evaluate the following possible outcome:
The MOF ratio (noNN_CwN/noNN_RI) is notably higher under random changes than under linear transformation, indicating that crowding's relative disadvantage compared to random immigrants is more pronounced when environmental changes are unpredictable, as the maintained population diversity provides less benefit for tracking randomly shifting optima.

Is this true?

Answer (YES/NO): NO